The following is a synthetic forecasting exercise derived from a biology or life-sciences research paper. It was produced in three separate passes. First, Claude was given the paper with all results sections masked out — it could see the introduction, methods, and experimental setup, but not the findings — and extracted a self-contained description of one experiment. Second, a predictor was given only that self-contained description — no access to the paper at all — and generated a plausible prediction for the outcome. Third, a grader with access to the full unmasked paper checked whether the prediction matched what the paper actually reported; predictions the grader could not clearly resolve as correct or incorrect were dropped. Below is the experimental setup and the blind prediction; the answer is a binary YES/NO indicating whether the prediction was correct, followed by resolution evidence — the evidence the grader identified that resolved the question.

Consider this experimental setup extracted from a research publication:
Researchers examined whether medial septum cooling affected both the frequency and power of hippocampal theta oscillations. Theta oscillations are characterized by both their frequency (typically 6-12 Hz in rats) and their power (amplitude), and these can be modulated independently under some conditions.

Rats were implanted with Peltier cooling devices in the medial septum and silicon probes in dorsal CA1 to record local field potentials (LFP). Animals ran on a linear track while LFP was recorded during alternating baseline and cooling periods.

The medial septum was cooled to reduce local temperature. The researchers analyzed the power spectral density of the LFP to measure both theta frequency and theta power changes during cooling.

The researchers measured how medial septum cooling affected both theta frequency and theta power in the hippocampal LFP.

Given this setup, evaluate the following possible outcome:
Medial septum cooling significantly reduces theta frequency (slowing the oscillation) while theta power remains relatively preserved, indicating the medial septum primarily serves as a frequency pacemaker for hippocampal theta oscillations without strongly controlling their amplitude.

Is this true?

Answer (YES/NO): NO